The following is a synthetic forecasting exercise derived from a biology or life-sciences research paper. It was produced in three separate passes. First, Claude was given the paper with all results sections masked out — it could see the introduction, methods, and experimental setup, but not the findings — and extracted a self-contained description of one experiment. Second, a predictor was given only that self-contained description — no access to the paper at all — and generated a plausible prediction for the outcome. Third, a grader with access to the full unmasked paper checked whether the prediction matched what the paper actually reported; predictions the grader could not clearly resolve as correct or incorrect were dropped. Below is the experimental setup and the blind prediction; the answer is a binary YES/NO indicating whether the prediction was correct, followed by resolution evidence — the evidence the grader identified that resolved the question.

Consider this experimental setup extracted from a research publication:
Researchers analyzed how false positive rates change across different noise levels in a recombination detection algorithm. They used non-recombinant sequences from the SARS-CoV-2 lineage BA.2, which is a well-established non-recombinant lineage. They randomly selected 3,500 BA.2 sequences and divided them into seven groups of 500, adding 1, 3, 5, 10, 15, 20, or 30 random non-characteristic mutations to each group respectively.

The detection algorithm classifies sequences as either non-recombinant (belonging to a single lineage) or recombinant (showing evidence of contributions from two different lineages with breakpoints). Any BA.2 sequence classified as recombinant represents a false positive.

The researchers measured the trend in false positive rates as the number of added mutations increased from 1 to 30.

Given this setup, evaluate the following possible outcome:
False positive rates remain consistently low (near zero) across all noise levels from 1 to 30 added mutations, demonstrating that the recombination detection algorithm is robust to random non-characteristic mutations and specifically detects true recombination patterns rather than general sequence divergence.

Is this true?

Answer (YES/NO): NO